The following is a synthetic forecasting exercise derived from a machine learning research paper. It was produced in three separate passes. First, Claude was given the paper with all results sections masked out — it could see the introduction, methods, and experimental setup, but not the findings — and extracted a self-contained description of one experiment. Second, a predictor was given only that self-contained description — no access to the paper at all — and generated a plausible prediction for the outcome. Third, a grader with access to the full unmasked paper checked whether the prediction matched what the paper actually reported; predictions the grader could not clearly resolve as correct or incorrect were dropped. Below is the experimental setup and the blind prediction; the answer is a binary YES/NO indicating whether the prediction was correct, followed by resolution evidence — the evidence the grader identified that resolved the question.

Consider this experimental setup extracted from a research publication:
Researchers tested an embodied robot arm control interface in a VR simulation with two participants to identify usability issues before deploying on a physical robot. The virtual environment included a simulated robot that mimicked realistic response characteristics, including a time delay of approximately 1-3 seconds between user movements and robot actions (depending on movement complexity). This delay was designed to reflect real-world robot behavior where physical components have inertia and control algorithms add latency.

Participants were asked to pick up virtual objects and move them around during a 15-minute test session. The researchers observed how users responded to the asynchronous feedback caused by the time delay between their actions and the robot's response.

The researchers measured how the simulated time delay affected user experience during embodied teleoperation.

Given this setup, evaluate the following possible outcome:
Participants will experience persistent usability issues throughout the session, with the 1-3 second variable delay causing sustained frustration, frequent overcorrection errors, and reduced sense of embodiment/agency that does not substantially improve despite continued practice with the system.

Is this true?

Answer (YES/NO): NO